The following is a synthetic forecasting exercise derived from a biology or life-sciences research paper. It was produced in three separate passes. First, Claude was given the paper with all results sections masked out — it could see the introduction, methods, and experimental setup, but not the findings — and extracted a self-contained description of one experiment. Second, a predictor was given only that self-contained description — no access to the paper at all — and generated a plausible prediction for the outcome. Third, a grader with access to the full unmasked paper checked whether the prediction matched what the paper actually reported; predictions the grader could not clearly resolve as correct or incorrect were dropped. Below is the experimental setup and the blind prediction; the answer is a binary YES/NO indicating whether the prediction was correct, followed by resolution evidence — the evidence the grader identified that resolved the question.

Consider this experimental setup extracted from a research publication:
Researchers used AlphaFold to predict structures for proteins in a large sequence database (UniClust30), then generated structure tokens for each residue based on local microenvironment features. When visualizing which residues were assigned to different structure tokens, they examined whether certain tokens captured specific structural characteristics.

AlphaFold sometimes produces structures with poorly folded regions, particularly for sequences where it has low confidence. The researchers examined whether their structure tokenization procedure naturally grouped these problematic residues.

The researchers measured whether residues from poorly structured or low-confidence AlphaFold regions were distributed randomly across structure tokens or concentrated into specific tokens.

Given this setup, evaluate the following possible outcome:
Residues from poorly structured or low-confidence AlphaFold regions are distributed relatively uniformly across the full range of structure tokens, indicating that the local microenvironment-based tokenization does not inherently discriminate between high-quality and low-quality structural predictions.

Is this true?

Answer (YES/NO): NO